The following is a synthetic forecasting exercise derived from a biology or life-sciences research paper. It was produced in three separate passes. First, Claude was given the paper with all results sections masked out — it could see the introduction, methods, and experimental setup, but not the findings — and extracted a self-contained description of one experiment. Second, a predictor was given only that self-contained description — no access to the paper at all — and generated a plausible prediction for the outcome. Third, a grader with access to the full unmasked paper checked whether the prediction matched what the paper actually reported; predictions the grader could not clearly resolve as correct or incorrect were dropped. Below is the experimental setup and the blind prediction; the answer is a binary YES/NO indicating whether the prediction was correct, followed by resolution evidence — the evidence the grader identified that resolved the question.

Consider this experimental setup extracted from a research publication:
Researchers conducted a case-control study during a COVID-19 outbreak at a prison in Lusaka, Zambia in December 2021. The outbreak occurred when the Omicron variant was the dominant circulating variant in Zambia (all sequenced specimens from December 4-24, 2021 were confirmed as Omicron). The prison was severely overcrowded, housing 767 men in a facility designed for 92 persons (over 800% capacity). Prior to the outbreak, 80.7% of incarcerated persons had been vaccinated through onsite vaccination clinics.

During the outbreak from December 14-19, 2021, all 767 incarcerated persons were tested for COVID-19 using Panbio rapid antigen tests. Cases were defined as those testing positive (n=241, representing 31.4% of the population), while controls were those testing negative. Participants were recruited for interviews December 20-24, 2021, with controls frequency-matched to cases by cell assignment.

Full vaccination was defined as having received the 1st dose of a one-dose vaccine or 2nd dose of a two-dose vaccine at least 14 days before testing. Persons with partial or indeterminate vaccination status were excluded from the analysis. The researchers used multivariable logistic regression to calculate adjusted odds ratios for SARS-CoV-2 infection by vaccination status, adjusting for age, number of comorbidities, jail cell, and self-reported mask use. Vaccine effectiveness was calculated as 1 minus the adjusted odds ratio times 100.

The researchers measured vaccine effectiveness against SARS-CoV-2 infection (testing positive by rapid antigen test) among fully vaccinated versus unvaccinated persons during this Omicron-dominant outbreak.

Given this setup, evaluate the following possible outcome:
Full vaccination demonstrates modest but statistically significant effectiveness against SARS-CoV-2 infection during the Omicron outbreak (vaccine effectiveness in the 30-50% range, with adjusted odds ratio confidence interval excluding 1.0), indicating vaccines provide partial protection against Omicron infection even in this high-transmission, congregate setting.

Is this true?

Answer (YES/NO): NO